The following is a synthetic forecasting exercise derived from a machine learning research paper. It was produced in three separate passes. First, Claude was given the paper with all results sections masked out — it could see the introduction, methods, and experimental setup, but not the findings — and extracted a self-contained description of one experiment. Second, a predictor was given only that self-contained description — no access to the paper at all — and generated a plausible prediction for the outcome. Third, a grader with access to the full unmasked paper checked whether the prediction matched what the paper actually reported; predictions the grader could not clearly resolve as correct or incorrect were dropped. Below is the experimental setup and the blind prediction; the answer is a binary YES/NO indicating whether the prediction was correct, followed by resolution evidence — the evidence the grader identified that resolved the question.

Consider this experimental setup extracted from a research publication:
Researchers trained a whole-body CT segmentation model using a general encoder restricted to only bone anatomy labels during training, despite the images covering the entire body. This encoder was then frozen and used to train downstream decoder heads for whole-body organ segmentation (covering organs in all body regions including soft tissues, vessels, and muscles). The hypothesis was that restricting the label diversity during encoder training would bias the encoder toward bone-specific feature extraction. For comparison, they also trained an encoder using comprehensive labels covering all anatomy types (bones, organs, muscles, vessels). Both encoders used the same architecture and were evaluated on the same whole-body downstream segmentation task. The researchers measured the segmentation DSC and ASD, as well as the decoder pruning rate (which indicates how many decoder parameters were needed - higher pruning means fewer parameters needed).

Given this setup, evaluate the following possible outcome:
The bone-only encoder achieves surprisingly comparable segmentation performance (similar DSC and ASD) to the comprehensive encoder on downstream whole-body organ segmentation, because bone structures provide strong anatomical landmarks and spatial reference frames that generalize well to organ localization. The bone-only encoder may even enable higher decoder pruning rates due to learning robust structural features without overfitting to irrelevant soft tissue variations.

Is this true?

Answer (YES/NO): NO